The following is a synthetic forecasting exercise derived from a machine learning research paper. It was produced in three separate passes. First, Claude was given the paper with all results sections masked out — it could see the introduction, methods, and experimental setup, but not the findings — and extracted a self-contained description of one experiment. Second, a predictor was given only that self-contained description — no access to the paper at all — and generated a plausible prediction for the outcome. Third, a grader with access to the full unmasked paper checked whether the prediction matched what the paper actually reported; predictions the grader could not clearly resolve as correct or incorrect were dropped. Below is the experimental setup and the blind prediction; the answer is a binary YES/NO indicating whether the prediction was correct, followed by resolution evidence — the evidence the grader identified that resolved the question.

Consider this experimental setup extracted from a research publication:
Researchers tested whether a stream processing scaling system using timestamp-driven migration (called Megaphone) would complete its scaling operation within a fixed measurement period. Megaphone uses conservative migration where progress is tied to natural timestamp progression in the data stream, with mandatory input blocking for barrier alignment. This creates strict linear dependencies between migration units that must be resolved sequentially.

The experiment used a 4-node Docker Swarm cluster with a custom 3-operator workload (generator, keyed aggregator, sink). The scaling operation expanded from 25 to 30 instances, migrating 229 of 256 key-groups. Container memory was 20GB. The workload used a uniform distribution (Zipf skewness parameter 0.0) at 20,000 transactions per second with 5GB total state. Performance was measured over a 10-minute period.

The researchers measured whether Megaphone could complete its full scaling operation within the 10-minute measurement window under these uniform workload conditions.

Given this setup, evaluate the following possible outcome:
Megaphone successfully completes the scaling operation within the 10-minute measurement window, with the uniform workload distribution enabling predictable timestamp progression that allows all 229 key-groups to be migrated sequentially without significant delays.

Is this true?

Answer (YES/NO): NO